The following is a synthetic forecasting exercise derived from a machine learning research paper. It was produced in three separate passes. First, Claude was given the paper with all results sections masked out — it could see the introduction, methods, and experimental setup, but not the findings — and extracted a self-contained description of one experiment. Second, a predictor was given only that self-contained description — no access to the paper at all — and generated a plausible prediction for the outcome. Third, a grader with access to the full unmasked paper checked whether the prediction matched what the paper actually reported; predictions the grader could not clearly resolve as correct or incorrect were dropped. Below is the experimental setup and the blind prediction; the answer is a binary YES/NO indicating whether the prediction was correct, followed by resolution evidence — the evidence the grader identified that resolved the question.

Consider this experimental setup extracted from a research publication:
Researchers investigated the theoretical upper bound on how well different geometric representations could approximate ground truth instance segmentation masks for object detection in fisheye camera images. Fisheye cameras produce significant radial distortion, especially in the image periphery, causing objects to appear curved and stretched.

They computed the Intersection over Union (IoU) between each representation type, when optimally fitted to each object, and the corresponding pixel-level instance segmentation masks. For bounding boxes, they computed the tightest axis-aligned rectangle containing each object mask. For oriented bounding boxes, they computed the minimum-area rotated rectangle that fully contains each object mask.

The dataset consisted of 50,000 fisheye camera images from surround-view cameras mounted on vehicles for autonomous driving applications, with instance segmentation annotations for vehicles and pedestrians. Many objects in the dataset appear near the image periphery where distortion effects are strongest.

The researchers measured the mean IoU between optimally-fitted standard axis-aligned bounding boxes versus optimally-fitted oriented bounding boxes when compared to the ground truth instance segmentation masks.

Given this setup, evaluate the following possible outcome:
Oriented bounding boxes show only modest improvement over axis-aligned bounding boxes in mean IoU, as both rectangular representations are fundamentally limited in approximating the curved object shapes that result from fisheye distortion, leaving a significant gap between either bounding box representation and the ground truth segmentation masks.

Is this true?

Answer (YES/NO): YES